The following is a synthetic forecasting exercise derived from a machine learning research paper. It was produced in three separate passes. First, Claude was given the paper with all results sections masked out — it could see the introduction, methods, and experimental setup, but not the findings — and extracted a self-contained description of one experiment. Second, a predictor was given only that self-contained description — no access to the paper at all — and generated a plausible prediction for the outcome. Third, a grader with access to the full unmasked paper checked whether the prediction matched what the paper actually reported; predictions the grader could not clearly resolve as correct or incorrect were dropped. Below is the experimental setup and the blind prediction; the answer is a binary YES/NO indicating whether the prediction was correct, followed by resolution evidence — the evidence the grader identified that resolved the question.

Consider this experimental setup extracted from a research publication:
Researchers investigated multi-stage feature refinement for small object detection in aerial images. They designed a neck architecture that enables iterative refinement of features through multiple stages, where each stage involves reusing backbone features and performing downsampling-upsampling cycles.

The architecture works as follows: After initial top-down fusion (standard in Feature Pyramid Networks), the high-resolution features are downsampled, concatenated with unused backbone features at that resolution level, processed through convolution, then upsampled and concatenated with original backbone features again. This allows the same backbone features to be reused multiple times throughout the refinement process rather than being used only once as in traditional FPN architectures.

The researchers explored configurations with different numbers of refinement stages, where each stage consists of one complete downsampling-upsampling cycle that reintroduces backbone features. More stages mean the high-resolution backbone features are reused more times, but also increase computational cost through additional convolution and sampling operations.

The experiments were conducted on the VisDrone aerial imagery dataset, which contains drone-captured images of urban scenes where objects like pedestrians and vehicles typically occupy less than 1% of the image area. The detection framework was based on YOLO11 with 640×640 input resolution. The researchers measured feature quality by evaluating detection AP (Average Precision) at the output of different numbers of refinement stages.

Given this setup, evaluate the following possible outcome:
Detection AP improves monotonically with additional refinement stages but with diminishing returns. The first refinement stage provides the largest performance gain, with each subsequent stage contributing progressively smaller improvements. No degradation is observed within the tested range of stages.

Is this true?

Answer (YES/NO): YES